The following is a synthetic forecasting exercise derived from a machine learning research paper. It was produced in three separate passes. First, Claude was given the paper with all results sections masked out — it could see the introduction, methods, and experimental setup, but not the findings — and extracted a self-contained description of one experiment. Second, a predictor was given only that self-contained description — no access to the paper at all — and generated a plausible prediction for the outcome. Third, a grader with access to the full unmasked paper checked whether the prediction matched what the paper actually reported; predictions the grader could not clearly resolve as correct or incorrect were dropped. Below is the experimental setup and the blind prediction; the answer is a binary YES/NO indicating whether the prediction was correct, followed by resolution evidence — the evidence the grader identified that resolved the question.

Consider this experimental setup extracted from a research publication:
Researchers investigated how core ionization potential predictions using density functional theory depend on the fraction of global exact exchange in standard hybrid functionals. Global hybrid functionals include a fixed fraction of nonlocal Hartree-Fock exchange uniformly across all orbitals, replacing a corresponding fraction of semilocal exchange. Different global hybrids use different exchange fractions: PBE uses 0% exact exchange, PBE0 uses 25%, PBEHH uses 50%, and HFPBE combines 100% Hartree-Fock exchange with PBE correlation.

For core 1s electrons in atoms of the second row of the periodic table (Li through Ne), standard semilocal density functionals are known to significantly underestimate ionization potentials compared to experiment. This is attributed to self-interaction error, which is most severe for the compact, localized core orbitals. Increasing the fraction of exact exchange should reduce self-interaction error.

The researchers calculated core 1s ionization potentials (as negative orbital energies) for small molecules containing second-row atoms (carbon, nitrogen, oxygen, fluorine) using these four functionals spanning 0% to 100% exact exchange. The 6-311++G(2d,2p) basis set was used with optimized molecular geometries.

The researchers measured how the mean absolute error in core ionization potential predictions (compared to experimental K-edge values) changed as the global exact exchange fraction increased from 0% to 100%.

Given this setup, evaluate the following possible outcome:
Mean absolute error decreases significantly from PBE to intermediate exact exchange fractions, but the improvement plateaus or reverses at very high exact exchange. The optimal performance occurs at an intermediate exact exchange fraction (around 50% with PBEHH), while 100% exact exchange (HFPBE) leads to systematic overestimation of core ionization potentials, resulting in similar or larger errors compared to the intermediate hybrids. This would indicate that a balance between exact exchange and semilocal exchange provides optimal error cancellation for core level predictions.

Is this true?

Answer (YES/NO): NO